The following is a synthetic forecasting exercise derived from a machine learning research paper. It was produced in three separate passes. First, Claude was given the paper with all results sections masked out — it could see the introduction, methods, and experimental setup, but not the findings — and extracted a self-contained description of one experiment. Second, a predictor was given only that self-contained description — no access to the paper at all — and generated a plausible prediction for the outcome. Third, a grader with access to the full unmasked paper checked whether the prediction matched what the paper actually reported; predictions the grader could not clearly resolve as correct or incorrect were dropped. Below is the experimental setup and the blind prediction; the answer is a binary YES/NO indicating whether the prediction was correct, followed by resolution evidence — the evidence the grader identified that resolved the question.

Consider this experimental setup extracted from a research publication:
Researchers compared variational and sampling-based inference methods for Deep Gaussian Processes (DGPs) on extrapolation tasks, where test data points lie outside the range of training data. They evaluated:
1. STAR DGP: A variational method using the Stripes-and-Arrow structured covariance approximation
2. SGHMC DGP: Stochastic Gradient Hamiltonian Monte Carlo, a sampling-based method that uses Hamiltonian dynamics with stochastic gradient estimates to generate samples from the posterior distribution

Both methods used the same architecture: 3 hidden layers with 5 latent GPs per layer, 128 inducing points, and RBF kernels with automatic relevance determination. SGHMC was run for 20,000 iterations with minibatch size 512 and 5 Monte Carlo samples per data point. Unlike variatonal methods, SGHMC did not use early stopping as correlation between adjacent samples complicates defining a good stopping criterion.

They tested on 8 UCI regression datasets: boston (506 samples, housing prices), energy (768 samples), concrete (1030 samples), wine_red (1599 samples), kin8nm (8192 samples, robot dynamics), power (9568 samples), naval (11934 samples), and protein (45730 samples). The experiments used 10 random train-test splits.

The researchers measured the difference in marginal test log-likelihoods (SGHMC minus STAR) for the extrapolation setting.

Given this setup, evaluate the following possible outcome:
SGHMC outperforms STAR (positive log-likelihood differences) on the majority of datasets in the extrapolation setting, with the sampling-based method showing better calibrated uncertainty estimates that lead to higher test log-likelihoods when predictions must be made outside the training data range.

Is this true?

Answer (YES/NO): NO